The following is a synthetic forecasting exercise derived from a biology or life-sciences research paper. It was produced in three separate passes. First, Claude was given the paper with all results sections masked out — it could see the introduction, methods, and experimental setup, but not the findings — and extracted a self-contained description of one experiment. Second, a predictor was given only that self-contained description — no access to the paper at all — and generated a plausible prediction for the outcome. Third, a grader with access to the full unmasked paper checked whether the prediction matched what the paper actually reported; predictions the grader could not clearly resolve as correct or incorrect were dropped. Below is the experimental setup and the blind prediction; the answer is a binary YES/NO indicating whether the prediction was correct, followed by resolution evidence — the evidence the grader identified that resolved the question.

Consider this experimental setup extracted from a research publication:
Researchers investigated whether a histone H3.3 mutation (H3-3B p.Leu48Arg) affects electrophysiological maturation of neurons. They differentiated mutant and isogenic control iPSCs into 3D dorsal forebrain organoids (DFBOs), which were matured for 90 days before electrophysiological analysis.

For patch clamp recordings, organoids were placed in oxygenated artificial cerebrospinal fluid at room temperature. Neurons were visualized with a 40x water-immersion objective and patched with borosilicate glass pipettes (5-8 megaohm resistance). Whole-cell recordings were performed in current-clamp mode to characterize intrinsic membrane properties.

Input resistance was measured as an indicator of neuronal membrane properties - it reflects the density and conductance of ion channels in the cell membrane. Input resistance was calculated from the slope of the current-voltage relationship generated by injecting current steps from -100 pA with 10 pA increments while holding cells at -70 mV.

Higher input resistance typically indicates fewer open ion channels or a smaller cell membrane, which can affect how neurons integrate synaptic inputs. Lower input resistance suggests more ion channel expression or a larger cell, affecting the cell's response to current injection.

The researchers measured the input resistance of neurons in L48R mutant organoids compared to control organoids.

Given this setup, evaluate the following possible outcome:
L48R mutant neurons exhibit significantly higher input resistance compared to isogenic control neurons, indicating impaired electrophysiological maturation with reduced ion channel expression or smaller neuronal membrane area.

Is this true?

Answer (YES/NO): NO